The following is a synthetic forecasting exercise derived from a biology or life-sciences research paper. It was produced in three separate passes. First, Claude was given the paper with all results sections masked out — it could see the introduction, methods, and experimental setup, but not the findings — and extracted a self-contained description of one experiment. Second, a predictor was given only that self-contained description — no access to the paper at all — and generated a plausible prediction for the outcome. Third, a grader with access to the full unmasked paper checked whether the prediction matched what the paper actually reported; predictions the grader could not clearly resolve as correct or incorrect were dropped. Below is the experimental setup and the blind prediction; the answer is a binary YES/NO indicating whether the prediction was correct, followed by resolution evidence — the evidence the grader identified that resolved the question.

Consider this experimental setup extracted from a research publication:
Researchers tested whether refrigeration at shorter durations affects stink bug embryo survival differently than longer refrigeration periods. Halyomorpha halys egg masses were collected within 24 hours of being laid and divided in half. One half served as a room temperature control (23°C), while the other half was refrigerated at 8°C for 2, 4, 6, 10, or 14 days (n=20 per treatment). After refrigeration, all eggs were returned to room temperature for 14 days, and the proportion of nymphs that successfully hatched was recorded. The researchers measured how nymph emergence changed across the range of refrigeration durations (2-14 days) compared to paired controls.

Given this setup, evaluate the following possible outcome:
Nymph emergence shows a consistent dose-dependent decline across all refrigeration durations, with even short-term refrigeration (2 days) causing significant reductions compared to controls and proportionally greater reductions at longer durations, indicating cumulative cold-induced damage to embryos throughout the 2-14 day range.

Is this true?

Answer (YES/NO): NO